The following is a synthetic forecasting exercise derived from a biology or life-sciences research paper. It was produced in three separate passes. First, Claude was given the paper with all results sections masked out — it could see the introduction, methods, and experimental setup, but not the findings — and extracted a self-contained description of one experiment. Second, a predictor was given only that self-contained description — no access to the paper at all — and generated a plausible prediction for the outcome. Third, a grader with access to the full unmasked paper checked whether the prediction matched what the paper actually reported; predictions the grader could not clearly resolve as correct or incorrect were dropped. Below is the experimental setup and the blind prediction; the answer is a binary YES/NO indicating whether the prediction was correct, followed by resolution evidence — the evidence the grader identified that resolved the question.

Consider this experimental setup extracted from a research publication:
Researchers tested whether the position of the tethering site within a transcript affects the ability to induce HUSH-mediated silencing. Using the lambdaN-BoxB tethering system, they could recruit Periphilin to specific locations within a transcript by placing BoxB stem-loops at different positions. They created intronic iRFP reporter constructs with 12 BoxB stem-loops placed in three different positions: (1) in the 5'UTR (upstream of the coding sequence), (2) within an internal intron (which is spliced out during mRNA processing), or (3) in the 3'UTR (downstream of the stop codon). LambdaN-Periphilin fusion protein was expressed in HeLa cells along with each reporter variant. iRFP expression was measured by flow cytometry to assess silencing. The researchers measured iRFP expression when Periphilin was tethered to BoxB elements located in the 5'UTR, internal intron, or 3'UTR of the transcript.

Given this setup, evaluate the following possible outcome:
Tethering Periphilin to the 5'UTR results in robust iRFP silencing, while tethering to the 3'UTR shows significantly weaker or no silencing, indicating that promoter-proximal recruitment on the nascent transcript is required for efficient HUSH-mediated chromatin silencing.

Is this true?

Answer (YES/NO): NO